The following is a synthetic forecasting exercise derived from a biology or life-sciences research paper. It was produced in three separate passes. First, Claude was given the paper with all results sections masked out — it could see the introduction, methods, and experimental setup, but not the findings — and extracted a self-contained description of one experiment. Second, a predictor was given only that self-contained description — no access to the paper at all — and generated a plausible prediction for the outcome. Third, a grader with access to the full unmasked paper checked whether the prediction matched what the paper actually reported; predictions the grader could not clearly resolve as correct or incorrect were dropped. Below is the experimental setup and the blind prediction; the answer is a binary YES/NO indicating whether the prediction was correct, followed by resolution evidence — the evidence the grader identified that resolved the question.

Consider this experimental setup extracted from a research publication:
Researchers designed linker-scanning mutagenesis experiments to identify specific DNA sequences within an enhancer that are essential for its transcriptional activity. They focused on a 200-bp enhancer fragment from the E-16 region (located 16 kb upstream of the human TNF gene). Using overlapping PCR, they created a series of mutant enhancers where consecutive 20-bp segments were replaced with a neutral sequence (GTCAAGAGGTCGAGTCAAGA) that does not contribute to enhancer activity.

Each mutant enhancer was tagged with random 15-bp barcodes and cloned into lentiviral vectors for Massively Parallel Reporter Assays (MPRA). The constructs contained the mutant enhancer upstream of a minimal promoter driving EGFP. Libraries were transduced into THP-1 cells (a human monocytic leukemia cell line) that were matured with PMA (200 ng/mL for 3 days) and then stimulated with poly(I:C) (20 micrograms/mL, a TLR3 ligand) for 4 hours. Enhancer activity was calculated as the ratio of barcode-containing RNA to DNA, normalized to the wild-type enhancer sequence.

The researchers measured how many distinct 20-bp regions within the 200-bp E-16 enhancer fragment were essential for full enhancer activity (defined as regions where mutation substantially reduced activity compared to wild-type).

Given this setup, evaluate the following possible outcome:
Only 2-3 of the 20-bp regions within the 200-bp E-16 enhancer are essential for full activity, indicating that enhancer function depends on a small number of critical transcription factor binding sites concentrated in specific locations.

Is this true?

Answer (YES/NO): YES